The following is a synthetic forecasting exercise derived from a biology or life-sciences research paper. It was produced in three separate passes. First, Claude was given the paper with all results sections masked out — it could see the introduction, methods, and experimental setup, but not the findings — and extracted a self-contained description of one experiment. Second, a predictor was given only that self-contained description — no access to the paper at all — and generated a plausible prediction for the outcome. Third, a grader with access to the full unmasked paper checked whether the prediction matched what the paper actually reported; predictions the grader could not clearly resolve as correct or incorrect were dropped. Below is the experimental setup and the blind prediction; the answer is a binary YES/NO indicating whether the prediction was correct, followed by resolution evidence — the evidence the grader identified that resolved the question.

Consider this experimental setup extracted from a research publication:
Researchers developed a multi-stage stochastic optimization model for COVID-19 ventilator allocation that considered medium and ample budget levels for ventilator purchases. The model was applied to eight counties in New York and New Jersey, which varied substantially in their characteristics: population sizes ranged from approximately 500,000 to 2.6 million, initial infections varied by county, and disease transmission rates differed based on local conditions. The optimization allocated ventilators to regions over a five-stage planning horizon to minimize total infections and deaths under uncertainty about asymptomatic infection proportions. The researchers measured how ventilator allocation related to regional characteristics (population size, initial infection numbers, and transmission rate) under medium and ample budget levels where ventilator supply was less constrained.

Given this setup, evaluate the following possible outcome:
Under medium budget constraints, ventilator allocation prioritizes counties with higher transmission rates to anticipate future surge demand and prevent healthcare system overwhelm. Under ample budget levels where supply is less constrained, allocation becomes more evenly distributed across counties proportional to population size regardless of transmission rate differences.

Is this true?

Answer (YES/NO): NO